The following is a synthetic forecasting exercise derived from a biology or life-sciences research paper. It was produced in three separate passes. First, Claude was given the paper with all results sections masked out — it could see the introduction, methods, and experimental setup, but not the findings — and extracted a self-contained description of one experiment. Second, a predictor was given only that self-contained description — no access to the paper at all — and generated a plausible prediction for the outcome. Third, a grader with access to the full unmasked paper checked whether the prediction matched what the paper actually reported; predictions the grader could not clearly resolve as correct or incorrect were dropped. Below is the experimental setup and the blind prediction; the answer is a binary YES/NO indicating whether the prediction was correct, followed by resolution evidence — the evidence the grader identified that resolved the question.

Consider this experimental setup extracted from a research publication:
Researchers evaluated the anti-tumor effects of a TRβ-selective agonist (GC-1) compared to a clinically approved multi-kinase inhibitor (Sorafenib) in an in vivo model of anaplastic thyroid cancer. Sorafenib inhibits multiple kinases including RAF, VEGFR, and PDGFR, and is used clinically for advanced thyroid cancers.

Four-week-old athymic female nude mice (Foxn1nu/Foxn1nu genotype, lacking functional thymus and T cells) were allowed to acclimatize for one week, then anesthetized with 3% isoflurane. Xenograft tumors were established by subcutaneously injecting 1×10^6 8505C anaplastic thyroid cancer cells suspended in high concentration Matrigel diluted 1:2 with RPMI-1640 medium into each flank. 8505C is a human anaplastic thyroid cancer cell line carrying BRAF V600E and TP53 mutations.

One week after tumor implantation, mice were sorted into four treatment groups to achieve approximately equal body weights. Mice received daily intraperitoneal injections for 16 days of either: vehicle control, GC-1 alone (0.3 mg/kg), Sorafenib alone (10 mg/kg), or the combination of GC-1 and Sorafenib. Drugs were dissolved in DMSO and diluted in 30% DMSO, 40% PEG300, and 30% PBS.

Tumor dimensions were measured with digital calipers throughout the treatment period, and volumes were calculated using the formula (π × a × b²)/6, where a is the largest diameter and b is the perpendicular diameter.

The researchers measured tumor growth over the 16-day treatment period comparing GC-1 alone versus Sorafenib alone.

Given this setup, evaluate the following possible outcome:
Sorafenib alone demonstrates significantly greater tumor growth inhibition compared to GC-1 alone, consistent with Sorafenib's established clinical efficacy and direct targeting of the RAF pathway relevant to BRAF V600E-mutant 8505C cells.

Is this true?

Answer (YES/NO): NO